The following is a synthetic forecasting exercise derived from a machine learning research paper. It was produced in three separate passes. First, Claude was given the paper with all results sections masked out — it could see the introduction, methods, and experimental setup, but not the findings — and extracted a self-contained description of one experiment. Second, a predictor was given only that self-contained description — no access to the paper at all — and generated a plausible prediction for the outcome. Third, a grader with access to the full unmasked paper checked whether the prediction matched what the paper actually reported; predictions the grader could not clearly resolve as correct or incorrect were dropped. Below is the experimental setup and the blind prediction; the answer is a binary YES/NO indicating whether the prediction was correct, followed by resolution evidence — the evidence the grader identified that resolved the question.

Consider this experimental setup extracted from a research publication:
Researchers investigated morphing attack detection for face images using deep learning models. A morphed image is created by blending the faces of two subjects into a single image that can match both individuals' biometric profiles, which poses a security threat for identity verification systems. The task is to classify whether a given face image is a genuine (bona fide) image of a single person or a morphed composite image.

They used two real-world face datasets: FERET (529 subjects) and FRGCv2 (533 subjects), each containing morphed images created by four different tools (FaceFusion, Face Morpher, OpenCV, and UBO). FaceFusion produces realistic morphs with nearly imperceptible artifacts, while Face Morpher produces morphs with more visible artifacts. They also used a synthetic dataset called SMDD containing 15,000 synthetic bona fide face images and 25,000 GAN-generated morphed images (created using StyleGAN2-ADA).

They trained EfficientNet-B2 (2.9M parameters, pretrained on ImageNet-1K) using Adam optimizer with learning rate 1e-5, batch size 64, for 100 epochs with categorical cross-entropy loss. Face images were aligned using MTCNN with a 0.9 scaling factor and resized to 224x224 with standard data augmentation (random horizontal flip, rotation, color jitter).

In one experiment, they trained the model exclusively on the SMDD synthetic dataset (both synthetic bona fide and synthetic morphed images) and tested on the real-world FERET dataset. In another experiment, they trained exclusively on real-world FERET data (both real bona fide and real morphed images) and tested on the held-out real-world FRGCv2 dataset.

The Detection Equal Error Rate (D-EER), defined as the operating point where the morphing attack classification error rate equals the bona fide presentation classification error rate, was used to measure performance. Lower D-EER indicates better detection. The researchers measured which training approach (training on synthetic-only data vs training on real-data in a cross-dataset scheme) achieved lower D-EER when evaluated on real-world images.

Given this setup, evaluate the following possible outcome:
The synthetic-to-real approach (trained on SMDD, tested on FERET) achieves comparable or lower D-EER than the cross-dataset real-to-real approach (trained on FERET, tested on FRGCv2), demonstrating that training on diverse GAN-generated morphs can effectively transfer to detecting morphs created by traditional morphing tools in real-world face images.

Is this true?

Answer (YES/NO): NO